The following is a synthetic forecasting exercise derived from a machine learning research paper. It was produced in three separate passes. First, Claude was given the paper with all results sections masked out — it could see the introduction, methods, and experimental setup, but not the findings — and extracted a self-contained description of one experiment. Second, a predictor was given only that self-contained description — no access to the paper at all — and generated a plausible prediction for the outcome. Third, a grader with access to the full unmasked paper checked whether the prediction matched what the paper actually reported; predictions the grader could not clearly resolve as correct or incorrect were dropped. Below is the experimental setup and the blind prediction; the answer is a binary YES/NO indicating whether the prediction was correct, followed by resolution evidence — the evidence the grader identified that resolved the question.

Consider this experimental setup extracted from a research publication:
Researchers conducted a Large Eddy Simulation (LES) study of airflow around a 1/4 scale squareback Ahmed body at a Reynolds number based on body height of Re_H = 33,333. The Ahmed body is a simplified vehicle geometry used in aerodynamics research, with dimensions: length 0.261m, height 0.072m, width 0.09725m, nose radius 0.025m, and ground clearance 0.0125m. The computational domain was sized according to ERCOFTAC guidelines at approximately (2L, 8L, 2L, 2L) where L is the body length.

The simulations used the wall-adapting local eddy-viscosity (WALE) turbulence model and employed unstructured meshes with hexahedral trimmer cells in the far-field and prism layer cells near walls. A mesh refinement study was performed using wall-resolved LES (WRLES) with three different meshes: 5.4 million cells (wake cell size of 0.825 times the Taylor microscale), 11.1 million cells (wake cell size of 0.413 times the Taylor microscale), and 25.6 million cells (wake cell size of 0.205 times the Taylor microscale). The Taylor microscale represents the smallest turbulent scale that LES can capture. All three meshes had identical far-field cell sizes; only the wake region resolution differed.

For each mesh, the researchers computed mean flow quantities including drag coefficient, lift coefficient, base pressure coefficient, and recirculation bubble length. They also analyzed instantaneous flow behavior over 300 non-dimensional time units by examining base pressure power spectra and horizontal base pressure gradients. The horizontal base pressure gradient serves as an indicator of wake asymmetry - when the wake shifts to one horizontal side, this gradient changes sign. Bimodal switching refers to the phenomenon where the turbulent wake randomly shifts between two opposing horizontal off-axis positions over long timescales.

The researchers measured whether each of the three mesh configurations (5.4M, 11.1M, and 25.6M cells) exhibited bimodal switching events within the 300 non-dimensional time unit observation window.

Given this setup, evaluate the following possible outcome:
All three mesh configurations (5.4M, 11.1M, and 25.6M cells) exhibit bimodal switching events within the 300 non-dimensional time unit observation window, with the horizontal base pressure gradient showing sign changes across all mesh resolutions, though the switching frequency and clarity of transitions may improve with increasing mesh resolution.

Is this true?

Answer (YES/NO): YES